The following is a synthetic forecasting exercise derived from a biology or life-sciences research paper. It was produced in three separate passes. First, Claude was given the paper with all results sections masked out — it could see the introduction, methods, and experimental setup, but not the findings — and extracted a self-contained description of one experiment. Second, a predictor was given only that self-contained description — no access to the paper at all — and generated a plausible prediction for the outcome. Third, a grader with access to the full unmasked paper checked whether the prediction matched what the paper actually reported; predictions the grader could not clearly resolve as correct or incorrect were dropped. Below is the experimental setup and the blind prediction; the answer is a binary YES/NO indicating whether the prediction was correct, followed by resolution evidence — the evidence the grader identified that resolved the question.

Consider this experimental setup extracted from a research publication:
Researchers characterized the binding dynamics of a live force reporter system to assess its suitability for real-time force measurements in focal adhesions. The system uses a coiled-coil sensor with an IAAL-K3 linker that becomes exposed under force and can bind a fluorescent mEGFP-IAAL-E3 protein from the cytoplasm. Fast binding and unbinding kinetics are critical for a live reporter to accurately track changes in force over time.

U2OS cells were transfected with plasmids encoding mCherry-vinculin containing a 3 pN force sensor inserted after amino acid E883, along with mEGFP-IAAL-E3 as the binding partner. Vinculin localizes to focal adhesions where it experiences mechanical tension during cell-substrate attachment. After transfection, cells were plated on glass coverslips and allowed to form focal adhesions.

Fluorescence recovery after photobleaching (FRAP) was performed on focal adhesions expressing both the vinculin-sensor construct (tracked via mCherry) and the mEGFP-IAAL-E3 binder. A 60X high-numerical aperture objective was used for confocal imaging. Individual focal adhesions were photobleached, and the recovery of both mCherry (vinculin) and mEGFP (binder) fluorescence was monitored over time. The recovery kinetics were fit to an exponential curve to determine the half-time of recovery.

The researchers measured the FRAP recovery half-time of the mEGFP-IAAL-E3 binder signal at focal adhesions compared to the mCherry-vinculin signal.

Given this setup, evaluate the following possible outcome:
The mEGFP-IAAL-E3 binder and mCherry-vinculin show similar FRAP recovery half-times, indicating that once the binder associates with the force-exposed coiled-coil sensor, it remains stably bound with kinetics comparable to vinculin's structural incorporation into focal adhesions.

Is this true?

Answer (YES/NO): NO